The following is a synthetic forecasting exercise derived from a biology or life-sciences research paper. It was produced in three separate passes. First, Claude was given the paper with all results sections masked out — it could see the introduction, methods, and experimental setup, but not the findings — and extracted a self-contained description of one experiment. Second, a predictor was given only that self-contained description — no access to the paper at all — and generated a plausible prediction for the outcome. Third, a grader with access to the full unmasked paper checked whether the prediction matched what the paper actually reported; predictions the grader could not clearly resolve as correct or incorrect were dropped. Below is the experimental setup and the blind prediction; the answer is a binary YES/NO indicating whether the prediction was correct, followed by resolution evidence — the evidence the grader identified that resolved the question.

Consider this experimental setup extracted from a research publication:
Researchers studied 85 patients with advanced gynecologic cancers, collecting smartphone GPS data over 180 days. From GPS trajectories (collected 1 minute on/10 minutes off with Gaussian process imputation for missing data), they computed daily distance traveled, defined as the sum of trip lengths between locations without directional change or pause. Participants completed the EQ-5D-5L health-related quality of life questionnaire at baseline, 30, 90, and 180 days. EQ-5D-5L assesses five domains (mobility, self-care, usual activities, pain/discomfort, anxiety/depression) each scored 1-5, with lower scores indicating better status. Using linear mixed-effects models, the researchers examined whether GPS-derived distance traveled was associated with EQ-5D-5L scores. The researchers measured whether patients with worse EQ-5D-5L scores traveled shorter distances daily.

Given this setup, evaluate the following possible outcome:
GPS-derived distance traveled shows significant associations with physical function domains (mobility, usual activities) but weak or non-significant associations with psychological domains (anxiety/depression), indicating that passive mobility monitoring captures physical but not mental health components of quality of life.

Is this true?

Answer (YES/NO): NO